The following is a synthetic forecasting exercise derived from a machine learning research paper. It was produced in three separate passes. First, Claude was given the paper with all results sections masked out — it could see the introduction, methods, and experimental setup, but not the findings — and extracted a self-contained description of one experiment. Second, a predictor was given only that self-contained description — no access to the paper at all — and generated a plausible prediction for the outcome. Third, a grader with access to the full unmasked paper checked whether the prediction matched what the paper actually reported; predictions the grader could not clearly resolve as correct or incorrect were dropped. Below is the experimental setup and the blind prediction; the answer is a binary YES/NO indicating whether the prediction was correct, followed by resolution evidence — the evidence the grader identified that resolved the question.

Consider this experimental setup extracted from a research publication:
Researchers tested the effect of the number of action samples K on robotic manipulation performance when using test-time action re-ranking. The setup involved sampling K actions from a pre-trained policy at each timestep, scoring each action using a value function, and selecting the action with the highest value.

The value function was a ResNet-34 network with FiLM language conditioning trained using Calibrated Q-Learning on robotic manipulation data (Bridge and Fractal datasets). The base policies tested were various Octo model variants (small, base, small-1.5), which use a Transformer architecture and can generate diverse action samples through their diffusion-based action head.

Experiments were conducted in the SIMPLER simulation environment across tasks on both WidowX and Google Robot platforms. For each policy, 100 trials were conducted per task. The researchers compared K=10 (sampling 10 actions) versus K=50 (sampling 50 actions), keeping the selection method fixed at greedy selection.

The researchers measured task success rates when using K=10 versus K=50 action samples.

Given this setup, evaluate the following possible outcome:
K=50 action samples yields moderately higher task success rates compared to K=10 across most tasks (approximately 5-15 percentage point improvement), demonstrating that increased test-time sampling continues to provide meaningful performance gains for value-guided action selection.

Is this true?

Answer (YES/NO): NO